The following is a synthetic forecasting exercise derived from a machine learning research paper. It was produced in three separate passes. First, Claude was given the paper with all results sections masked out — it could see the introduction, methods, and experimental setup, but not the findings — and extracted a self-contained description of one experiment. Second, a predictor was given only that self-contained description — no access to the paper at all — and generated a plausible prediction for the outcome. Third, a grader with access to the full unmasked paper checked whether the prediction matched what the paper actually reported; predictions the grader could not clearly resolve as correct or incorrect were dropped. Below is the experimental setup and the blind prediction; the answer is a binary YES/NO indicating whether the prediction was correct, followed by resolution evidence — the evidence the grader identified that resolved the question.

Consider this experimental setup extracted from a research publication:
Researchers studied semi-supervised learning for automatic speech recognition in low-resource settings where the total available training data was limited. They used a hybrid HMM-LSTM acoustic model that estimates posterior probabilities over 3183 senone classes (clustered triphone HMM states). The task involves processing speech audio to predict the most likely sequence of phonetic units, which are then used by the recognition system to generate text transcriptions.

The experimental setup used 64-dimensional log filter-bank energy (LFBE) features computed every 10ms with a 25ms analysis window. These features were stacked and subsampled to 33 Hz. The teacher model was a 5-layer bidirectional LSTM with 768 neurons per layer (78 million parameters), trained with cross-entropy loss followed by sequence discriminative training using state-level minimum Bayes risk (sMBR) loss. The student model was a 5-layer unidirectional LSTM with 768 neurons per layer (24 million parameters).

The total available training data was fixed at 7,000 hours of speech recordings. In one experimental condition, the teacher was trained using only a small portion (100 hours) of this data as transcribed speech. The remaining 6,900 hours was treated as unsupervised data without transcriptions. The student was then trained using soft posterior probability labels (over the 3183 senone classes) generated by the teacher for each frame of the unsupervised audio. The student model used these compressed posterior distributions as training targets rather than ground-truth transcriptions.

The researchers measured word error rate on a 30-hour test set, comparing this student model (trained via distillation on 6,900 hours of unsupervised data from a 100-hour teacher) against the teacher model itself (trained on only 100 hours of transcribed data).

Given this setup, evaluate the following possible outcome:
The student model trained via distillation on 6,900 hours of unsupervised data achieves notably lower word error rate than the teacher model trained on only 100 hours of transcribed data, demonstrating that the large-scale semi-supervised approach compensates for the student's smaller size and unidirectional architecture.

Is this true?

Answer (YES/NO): YES